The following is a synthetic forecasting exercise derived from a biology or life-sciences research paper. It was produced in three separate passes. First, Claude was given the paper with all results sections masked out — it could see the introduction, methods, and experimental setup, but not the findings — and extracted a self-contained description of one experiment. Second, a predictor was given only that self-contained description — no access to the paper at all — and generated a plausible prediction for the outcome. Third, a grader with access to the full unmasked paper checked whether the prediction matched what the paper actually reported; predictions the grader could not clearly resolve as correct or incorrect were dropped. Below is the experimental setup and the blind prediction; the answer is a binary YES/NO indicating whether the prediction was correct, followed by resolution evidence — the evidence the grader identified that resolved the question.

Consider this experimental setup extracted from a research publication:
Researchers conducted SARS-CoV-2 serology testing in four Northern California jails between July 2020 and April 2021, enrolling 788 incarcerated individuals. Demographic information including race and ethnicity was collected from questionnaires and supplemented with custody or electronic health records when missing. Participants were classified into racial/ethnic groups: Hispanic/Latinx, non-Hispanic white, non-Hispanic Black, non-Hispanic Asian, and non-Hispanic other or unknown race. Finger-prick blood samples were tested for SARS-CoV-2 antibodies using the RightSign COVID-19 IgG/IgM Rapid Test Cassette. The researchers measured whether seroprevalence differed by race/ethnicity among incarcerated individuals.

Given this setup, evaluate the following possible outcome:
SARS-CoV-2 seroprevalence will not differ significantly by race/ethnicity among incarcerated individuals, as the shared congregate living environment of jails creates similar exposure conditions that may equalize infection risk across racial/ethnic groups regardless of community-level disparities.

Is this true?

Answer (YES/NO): NO